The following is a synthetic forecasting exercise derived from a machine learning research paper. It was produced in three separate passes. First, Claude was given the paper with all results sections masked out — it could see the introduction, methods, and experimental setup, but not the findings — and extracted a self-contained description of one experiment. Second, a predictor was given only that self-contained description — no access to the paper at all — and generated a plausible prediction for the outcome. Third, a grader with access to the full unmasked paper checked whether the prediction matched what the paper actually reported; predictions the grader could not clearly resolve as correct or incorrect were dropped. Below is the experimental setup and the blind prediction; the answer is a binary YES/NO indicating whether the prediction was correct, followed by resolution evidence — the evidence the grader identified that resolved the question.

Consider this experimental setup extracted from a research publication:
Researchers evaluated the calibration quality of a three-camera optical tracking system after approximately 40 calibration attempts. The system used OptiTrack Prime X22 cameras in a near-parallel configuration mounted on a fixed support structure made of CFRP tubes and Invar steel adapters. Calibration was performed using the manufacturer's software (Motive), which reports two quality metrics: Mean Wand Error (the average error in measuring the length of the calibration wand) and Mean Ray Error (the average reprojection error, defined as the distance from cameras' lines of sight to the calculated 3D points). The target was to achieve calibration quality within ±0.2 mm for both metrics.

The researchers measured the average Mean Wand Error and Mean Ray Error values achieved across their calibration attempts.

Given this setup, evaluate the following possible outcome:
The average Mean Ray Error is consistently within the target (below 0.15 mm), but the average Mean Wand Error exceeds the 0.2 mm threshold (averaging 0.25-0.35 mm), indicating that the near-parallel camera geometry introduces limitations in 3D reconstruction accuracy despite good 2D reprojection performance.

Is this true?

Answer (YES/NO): NO